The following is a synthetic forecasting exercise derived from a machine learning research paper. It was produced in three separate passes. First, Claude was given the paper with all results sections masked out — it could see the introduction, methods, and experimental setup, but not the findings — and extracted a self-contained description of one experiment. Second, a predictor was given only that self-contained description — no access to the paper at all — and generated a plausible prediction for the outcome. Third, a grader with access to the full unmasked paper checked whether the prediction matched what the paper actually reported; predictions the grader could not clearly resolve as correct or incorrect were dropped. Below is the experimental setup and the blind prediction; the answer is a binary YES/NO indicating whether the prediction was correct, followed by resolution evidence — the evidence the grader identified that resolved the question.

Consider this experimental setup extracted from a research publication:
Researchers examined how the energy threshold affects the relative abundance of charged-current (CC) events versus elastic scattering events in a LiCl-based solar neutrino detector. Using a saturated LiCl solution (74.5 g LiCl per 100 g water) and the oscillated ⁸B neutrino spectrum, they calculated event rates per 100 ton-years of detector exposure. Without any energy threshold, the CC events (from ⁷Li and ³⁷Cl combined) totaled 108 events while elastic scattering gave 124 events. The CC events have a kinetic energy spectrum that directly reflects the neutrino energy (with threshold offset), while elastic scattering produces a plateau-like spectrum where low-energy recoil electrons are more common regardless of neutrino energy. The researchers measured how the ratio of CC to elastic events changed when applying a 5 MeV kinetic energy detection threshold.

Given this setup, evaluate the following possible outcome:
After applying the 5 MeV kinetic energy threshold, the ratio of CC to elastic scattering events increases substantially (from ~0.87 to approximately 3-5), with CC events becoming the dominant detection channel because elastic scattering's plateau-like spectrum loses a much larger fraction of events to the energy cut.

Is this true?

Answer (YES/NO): NO